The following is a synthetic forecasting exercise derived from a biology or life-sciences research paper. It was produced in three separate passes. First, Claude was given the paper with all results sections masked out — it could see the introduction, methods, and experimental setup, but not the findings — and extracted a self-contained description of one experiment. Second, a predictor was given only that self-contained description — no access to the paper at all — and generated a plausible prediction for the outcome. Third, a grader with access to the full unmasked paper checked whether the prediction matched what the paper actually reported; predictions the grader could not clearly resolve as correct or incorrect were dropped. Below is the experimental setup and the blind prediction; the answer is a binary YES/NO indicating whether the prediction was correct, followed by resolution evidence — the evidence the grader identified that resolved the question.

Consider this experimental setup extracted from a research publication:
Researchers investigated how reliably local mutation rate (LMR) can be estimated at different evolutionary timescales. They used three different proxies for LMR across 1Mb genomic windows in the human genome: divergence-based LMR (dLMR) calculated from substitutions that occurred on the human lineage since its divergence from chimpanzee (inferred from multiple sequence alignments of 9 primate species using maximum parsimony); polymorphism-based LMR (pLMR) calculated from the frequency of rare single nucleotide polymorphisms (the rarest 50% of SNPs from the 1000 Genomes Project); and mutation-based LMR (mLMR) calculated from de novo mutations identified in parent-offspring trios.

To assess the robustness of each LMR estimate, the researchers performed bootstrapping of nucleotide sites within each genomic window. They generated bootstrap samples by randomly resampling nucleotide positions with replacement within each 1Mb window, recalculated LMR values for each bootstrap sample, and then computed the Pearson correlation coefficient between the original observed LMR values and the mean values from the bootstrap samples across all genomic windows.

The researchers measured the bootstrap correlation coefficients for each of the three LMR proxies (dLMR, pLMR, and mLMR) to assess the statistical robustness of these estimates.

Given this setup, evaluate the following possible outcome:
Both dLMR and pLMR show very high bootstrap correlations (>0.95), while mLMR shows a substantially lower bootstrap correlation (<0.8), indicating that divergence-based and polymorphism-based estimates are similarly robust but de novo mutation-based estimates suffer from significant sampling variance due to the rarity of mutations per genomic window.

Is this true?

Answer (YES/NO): YES